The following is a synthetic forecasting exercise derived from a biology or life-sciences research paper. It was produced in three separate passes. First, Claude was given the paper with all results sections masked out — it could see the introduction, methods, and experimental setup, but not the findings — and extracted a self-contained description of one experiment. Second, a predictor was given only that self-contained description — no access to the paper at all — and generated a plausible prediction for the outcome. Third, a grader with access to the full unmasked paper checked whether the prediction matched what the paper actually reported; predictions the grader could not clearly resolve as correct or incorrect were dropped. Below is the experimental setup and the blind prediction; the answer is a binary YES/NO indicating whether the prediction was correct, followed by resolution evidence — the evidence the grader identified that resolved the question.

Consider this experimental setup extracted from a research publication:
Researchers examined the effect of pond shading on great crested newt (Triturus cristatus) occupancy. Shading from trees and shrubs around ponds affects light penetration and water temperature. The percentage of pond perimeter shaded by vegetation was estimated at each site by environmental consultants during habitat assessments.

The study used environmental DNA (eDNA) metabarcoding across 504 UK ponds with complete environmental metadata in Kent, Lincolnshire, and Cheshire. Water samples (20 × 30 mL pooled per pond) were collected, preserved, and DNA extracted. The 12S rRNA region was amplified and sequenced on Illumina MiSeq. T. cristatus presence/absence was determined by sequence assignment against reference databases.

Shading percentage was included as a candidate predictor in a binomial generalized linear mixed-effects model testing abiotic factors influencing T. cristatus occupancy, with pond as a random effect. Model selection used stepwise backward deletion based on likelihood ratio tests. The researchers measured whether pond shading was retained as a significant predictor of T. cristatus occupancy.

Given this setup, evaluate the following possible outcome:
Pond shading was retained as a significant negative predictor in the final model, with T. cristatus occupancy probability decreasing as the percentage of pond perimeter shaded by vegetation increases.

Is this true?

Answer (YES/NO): YES